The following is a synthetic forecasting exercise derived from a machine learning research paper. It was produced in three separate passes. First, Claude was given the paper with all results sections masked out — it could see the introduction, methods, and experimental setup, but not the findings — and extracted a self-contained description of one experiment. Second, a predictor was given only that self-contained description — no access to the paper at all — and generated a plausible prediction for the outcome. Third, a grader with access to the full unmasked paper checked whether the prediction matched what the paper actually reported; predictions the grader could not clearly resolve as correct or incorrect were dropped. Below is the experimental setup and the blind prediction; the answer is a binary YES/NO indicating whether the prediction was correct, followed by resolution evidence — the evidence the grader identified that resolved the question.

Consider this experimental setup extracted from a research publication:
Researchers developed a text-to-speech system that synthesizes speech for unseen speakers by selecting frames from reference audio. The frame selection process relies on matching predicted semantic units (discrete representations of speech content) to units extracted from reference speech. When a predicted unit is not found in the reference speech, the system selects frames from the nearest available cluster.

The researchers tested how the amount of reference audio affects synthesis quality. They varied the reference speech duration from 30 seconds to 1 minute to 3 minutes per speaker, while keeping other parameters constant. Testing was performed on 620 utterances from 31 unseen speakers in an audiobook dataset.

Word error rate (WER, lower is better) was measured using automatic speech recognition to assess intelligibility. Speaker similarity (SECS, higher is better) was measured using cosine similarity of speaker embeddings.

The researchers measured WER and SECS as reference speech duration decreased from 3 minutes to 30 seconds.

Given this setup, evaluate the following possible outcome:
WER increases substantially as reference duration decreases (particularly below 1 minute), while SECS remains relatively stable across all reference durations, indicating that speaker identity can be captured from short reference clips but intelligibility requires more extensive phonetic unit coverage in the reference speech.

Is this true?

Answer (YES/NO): NO